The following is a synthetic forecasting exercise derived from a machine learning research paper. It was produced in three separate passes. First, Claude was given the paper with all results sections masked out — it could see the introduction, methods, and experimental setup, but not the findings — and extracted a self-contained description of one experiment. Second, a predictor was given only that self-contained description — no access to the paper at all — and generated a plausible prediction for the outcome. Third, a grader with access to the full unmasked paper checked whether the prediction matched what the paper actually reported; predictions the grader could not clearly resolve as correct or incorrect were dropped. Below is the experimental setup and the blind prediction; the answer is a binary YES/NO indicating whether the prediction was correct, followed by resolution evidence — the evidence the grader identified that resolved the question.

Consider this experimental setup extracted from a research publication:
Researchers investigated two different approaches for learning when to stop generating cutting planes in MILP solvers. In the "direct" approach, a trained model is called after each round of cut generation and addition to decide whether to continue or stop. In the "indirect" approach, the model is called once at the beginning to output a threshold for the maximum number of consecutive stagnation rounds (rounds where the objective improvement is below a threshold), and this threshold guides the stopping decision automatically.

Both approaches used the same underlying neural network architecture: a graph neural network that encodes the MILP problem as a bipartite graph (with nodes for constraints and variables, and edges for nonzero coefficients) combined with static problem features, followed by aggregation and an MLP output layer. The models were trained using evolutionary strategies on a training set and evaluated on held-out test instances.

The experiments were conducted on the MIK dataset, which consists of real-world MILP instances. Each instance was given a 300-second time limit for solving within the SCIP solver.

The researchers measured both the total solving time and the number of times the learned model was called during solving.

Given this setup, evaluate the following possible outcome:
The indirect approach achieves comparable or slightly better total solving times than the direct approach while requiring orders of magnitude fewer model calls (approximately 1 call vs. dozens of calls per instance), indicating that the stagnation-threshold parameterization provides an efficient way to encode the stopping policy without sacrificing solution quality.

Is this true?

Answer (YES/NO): NO